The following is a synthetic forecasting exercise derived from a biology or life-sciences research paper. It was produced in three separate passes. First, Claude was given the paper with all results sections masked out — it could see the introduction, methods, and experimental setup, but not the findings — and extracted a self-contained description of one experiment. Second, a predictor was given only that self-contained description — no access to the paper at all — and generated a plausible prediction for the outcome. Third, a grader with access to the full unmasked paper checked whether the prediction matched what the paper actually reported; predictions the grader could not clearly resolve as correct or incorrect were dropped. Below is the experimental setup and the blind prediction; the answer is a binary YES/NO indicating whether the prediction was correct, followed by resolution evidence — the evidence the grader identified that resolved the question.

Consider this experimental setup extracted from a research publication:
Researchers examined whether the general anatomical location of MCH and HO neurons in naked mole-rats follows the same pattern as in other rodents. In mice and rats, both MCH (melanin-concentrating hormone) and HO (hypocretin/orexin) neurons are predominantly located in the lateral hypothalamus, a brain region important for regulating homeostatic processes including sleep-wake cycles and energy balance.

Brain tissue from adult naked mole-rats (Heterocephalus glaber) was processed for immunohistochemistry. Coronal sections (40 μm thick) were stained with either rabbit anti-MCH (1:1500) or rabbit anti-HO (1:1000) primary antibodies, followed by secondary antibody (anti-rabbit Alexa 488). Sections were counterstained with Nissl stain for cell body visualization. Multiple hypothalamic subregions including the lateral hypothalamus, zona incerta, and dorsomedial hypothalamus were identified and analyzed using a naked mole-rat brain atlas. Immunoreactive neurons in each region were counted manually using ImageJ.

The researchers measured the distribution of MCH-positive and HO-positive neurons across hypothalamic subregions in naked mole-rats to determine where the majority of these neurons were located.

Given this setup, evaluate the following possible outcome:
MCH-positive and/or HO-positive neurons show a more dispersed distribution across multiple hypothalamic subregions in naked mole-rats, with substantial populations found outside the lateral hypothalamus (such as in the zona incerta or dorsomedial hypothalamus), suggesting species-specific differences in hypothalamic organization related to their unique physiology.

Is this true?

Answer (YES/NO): NO